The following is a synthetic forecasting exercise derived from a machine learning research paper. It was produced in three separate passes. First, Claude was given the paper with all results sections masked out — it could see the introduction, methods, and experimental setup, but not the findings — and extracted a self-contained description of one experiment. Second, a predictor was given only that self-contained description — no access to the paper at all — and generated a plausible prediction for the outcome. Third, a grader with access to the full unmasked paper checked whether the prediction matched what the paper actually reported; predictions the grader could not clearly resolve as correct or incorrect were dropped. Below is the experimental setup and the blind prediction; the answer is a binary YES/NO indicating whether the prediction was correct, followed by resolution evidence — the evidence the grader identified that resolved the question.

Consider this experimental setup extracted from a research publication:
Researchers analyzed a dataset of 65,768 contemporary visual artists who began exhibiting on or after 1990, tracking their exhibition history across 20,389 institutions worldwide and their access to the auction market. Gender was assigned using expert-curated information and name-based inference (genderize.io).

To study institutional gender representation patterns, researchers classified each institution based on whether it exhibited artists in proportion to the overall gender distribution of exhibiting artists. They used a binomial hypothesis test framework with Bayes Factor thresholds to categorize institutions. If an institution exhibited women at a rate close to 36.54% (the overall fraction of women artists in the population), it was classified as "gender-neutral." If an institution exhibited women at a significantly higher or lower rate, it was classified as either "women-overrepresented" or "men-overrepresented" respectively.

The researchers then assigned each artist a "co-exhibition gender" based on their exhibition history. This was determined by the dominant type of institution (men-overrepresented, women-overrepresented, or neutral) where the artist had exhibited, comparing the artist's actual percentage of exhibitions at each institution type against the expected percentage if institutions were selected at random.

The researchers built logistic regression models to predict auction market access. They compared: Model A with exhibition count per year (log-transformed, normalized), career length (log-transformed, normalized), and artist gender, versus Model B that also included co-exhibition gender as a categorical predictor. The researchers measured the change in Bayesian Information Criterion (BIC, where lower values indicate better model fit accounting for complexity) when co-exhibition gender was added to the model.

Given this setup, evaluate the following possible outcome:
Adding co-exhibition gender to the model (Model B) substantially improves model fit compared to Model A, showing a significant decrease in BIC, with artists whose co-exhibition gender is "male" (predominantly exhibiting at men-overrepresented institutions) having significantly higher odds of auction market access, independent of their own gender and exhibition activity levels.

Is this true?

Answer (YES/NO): YES